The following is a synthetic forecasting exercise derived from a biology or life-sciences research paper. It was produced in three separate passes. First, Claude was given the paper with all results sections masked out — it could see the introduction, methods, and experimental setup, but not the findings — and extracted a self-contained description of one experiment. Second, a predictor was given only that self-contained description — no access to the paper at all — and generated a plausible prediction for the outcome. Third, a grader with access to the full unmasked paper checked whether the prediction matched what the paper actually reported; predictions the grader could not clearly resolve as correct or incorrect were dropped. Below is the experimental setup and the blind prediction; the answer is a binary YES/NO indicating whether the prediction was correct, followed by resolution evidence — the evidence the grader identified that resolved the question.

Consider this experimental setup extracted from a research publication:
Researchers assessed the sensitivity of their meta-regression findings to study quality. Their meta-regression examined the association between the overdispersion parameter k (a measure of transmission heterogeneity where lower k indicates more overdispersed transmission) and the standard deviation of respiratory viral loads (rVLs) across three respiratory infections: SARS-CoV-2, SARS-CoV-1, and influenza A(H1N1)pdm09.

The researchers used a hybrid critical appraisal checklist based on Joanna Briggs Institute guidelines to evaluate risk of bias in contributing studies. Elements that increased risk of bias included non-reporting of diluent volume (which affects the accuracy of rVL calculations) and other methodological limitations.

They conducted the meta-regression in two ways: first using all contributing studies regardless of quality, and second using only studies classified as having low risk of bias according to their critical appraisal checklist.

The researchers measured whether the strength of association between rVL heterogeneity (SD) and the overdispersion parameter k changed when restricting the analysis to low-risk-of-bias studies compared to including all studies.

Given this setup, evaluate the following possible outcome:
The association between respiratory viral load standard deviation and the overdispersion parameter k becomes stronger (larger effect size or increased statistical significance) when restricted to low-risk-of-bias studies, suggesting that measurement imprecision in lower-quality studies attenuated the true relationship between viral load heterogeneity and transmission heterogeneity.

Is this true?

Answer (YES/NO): YES